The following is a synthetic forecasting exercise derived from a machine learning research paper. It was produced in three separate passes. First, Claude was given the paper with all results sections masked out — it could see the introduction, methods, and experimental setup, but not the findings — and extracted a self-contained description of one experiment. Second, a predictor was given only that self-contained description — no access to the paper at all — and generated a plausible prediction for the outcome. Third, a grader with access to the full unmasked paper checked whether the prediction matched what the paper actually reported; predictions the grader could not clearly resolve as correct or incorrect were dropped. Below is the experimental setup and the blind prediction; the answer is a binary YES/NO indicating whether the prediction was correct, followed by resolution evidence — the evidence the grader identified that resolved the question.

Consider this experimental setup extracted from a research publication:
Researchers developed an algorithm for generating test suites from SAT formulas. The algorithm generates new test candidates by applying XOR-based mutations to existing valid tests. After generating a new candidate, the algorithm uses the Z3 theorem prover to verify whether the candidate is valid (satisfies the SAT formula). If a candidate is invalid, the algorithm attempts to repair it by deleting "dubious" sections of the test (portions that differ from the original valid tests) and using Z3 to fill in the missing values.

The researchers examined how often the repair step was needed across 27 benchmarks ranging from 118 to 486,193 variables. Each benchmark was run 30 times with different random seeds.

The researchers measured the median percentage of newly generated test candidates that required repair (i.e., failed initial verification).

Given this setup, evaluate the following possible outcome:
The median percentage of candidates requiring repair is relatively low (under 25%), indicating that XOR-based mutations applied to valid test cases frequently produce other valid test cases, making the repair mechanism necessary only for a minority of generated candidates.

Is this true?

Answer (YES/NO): NO